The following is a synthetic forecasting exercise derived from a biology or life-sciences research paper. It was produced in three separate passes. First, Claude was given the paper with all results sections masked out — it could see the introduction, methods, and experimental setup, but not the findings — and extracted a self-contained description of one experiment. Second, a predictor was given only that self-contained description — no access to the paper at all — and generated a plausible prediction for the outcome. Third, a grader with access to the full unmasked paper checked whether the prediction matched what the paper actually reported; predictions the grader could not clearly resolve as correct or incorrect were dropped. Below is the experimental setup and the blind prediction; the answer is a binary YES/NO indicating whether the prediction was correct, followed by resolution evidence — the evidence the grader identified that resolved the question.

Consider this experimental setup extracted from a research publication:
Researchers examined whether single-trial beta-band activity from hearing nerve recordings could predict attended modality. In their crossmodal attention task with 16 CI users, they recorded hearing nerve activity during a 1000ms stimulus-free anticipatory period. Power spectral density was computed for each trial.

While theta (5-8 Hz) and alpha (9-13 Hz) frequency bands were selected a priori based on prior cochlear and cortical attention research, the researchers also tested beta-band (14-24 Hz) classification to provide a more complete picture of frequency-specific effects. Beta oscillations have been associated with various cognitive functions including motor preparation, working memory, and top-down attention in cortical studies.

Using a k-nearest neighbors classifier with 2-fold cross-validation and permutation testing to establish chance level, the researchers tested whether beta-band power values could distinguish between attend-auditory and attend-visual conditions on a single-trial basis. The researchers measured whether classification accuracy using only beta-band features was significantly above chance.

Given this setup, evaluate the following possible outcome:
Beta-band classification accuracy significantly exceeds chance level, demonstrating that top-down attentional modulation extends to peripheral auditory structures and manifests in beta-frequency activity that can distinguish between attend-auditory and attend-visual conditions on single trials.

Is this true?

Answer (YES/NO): YES